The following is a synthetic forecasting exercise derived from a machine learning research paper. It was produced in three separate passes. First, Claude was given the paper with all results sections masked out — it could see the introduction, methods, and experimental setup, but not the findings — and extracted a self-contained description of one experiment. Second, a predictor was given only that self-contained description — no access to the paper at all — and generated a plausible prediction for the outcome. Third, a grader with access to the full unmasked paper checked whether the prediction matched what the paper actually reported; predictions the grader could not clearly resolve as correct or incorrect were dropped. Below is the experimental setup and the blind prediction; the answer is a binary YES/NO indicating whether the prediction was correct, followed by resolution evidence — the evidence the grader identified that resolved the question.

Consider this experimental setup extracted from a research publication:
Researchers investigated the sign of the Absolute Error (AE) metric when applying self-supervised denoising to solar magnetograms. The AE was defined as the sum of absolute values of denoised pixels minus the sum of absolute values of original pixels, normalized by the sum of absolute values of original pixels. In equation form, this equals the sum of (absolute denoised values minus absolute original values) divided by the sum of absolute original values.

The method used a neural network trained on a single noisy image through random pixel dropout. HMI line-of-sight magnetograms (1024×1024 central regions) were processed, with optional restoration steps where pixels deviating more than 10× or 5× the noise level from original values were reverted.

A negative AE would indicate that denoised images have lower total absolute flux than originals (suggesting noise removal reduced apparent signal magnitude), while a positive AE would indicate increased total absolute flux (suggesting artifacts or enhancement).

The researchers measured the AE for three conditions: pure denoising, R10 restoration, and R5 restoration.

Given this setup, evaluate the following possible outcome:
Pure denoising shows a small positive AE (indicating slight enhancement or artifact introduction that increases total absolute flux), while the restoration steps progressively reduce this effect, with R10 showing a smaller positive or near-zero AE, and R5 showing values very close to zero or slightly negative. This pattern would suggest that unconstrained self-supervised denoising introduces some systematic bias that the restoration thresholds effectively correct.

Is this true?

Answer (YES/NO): NO